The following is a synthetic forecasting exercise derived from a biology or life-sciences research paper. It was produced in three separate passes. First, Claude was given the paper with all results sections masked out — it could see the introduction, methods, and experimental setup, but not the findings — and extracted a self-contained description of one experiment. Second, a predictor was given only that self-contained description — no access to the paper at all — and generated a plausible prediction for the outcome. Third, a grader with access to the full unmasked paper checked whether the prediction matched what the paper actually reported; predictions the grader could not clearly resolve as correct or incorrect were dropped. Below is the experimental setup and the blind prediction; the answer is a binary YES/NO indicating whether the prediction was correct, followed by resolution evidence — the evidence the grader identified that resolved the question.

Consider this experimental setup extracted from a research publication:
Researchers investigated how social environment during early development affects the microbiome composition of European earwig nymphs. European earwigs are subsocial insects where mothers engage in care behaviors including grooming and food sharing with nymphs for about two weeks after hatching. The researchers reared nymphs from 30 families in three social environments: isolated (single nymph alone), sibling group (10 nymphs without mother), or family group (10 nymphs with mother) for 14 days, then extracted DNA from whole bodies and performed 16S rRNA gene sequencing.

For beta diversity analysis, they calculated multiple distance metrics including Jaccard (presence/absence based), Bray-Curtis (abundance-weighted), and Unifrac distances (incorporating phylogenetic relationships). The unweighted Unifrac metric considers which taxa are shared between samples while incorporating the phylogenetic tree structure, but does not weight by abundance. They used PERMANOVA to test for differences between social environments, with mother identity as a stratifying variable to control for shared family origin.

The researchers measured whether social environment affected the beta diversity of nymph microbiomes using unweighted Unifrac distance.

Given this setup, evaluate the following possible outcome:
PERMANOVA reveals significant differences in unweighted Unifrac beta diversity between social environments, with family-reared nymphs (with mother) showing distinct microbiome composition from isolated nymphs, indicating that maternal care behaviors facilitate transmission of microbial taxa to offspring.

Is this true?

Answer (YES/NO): YES